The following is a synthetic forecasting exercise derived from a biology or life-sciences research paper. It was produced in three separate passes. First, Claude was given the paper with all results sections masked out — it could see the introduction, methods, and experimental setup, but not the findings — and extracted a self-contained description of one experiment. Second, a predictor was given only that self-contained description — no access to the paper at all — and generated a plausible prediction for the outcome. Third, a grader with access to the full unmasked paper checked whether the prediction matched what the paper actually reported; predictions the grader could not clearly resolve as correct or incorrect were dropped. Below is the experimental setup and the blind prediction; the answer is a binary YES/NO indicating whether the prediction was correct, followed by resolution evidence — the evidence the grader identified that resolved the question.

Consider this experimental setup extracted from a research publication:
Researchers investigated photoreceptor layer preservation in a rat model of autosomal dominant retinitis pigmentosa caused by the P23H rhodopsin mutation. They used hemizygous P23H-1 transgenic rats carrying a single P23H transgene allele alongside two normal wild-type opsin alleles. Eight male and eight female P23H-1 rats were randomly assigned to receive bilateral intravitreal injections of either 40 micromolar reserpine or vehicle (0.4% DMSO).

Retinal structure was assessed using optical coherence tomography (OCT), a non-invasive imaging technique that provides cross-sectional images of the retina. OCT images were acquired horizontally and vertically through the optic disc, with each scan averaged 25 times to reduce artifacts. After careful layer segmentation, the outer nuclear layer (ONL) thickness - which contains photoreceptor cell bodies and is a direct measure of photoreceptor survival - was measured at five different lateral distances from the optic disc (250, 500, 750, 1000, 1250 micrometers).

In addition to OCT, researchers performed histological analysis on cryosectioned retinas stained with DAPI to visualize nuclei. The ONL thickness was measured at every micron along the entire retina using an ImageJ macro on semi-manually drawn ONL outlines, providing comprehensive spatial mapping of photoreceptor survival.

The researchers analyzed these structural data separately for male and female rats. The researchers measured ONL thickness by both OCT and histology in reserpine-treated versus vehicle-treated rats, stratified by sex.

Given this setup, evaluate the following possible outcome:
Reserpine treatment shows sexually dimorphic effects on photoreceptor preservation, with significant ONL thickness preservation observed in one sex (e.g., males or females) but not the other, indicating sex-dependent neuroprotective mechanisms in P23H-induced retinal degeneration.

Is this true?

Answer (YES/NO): YES